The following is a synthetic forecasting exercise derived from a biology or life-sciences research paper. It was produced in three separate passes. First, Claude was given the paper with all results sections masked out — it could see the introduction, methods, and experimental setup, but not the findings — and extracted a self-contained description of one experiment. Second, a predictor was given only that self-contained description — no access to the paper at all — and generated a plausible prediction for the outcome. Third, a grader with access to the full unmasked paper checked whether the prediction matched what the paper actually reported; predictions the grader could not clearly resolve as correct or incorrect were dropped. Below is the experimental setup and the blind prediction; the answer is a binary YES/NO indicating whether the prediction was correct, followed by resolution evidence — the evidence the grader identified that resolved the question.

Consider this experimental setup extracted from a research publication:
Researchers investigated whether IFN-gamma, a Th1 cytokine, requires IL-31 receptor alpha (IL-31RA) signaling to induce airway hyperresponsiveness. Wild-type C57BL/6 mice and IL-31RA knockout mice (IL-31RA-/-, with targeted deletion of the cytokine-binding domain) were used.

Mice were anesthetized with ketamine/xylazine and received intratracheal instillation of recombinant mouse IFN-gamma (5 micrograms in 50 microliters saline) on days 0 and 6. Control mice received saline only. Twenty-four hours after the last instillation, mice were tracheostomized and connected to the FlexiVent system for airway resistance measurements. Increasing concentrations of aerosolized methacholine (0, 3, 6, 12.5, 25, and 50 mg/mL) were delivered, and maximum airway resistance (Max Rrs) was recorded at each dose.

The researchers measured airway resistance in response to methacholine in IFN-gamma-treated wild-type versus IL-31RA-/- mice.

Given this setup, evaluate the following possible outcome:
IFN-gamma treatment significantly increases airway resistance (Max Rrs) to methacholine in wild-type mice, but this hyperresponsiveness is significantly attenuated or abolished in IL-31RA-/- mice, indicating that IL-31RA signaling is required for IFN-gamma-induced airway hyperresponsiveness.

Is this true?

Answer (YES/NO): YES